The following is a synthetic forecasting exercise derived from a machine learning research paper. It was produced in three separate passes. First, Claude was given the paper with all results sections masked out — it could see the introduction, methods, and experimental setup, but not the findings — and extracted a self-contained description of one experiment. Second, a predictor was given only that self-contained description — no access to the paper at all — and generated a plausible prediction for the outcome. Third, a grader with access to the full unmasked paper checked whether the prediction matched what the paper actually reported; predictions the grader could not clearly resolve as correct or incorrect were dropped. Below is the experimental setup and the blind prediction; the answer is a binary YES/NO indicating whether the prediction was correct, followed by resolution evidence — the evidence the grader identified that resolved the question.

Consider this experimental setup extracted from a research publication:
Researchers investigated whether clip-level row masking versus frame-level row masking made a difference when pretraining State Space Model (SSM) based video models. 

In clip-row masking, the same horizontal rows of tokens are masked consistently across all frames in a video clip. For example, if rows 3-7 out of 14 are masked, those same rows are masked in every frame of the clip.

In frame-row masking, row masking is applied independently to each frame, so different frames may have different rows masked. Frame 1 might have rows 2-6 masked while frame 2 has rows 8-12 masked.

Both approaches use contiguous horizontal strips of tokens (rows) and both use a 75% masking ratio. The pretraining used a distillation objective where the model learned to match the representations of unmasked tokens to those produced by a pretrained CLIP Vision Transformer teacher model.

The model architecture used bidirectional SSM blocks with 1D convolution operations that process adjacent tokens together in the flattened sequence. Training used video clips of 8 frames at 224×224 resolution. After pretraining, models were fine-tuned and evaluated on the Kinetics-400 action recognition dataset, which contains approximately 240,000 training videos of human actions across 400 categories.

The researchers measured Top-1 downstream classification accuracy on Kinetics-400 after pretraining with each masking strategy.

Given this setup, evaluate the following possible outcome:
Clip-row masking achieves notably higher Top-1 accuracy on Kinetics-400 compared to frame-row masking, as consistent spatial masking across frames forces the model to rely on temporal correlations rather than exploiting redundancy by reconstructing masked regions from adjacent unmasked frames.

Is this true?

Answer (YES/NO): YES